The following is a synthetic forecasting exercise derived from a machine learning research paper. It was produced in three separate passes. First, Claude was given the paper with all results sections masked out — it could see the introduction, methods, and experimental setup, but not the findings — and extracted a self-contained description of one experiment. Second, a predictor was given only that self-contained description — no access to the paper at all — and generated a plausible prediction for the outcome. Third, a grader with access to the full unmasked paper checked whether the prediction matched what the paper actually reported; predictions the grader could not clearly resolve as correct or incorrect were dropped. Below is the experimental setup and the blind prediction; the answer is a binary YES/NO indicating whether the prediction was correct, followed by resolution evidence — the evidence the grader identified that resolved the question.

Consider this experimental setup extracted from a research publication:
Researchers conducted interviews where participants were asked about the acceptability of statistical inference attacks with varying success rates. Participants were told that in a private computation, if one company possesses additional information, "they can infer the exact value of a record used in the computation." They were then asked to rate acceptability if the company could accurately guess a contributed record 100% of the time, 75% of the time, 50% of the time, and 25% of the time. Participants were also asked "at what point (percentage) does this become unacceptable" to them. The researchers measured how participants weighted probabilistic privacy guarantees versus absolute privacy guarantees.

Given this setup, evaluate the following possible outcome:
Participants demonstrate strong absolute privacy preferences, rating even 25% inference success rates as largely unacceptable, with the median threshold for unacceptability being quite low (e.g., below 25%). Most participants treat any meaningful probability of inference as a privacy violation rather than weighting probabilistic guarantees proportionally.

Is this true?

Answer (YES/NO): YES